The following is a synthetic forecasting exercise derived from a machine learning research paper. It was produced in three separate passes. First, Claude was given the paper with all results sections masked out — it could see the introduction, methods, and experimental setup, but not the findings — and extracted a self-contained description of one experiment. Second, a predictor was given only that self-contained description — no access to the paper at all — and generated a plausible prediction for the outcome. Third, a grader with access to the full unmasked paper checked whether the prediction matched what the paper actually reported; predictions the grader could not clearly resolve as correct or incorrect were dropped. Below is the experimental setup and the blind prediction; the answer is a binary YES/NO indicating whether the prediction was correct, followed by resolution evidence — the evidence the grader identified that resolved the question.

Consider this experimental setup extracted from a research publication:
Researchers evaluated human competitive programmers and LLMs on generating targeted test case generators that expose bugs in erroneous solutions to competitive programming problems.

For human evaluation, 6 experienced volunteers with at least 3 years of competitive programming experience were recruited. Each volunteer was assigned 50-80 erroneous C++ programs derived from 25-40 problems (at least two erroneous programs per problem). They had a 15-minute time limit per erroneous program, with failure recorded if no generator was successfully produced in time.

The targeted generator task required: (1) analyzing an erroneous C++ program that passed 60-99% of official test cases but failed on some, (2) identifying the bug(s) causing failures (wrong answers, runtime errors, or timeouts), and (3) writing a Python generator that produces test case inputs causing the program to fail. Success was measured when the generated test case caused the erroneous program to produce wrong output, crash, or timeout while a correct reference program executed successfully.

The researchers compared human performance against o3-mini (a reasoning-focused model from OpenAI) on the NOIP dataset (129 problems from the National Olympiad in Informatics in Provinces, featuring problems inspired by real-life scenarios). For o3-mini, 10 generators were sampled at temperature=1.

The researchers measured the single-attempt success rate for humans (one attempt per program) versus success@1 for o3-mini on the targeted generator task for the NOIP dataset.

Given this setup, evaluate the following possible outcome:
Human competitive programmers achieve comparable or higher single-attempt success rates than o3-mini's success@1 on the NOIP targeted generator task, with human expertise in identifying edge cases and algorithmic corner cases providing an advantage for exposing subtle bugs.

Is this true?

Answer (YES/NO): YES